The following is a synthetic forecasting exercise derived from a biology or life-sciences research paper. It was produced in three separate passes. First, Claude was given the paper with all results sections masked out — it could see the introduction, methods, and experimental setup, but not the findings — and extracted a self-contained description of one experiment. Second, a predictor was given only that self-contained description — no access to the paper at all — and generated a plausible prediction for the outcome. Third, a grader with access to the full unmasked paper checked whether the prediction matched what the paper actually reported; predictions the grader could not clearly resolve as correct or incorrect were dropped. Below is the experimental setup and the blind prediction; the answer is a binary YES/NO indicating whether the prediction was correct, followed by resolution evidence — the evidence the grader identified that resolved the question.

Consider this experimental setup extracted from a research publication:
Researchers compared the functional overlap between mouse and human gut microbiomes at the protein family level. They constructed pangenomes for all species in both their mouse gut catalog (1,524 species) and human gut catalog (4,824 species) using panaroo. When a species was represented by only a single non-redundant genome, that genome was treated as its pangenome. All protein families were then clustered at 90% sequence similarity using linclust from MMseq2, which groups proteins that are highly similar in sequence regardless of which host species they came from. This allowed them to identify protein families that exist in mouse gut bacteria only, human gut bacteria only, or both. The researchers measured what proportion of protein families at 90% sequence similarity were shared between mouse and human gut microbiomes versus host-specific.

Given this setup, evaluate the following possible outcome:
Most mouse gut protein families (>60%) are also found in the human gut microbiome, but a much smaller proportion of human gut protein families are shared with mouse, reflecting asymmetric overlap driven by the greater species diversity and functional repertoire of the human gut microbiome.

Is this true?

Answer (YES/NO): NO